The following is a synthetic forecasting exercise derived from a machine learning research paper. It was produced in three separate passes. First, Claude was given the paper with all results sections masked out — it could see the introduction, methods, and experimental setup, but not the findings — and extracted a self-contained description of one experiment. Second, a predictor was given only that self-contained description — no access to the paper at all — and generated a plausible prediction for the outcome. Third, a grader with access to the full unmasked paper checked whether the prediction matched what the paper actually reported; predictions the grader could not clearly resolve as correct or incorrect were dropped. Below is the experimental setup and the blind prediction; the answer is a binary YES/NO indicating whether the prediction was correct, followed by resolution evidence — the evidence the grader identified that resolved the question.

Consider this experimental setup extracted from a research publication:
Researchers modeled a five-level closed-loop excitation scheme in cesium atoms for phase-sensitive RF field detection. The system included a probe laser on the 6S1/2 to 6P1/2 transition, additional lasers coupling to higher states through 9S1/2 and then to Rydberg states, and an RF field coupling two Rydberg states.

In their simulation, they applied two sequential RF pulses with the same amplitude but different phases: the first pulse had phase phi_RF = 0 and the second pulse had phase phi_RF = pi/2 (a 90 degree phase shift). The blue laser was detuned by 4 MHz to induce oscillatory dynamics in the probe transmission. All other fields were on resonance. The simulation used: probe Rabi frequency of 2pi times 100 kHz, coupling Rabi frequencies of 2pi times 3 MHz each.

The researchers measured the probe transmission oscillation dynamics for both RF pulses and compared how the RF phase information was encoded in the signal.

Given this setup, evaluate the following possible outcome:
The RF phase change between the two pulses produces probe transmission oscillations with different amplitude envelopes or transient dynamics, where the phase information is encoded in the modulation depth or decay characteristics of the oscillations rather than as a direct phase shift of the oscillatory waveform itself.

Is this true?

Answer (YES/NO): NO